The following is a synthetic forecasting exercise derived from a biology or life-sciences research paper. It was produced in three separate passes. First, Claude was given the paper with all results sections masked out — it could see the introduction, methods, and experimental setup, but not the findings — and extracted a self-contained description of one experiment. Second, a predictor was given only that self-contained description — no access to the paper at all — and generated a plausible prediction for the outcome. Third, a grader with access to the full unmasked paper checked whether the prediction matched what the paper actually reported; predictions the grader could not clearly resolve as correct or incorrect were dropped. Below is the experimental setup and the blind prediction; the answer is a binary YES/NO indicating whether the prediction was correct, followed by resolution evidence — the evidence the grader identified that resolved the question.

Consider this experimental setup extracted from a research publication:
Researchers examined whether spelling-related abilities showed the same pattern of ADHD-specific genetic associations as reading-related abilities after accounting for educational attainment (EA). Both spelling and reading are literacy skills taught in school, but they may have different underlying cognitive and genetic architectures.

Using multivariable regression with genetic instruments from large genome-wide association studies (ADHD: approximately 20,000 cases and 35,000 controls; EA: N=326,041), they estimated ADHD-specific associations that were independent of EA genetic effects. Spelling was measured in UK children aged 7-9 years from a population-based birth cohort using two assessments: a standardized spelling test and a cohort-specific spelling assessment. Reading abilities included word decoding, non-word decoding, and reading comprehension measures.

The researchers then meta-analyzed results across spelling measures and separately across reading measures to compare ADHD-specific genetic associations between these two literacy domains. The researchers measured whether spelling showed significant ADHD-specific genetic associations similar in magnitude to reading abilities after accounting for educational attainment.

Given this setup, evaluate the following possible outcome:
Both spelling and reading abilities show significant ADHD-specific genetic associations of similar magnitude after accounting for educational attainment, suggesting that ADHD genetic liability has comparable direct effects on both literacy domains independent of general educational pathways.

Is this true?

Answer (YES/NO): NO